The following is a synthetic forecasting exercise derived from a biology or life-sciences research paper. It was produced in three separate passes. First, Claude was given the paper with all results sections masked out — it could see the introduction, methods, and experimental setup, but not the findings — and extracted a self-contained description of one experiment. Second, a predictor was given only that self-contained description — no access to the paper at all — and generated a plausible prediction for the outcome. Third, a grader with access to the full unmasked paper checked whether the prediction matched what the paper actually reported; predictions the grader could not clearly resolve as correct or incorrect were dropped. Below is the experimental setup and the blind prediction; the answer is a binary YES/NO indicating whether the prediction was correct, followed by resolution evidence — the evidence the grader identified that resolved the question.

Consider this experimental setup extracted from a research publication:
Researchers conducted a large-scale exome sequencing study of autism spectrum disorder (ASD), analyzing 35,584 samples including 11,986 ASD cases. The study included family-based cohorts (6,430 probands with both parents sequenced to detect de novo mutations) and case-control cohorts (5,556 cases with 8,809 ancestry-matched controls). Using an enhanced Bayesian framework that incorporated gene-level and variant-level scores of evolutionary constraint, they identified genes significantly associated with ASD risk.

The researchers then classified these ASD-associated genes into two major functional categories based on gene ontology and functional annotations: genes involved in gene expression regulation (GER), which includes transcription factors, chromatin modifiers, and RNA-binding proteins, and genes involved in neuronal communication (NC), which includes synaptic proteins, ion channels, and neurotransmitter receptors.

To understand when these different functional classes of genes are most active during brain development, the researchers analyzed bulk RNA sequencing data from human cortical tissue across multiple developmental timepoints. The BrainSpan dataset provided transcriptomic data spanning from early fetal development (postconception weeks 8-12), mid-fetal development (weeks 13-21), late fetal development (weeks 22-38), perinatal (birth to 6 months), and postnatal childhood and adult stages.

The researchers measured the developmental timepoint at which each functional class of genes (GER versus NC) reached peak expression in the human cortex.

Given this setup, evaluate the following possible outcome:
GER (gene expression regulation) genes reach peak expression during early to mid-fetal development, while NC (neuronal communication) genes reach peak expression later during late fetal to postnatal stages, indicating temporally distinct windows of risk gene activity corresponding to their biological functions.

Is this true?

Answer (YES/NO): NO